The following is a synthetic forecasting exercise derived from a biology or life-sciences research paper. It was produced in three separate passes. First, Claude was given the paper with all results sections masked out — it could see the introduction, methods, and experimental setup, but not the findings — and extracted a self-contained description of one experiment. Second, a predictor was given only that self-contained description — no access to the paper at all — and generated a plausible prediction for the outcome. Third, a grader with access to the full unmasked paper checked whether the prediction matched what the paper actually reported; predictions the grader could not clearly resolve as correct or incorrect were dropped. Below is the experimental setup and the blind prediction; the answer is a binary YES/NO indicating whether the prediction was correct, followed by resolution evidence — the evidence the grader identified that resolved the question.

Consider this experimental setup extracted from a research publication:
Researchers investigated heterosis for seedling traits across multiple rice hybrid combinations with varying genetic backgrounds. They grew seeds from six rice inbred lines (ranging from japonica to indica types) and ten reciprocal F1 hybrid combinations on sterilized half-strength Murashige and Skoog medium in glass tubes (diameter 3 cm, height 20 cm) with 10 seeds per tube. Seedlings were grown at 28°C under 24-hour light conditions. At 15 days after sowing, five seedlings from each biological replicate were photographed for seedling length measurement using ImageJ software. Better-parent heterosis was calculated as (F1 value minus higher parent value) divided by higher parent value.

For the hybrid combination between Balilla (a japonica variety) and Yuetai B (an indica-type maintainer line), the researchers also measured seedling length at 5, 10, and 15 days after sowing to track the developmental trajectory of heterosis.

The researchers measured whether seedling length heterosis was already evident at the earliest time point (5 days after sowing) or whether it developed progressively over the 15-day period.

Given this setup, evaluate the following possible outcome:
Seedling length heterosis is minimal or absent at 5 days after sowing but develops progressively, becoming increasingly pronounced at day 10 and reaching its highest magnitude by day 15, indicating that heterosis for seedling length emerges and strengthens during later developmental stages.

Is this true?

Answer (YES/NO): NO